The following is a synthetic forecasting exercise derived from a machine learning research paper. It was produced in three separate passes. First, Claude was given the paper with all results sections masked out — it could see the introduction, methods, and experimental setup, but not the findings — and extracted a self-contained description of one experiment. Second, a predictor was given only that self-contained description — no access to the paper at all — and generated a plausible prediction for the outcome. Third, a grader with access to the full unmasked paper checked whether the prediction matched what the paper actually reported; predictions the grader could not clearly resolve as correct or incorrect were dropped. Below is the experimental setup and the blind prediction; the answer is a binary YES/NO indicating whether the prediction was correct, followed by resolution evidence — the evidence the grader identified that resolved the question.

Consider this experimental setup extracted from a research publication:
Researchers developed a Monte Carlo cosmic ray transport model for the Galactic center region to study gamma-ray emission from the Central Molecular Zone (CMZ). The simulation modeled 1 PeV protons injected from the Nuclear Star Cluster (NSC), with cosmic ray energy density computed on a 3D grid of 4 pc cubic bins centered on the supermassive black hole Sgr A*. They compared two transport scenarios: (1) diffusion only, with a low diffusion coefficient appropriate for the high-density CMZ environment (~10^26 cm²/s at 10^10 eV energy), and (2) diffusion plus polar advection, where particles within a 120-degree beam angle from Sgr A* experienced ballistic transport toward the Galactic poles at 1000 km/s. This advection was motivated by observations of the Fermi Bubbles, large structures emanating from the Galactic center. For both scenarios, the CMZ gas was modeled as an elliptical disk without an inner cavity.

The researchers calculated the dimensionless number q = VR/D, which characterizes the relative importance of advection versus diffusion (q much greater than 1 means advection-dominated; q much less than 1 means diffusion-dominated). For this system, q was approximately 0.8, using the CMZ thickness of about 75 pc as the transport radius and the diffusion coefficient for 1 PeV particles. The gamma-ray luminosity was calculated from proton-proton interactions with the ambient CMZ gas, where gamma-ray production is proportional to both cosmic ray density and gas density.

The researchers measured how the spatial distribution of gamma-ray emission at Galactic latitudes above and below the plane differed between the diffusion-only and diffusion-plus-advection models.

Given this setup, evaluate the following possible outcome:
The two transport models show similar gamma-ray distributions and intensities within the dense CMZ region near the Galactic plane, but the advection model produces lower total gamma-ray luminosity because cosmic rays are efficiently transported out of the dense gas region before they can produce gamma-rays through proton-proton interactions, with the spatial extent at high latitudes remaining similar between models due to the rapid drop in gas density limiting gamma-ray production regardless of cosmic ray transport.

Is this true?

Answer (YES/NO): NO